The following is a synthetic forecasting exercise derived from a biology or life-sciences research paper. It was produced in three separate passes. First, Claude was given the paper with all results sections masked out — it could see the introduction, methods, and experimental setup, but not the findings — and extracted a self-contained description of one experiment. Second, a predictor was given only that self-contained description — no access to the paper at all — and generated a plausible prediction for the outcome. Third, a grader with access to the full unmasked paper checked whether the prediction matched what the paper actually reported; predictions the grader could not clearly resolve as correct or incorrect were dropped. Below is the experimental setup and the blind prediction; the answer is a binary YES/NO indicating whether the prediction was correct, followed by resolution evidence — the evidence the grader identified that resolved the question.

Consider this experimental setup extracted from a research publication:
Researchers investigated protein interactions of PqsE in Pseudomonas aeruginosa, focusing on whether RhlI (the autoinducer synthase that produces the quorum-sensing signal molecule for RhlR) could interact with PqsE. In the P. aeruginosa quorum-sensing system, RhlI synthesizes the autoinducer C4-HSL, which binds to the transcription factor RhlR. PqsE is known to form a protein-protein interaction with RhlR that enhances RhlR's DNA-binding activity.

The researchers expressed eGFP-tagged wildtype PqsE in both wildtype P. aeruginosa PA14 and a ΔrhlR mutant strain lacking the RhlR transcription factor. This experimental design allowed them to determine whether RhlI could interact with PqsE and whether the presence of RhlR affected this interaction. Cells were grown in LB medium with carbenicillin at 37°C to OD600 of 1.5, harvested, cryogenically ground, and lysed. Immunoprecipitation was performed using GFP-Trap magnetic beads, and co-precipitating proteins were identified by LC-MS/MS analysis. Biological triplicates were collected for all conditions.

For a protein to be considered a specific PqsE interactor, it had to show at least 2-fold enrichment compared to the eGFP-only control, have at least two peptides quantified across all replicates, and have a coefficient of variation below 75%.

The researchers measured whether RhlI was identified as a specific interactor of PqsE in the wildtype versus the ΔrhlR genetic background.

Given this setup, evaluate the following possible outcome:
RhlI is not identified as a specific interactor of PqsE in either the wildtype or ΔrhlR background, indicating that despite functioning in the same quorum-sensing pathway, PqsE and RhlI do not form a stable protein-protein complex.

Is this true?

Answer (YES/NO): NO